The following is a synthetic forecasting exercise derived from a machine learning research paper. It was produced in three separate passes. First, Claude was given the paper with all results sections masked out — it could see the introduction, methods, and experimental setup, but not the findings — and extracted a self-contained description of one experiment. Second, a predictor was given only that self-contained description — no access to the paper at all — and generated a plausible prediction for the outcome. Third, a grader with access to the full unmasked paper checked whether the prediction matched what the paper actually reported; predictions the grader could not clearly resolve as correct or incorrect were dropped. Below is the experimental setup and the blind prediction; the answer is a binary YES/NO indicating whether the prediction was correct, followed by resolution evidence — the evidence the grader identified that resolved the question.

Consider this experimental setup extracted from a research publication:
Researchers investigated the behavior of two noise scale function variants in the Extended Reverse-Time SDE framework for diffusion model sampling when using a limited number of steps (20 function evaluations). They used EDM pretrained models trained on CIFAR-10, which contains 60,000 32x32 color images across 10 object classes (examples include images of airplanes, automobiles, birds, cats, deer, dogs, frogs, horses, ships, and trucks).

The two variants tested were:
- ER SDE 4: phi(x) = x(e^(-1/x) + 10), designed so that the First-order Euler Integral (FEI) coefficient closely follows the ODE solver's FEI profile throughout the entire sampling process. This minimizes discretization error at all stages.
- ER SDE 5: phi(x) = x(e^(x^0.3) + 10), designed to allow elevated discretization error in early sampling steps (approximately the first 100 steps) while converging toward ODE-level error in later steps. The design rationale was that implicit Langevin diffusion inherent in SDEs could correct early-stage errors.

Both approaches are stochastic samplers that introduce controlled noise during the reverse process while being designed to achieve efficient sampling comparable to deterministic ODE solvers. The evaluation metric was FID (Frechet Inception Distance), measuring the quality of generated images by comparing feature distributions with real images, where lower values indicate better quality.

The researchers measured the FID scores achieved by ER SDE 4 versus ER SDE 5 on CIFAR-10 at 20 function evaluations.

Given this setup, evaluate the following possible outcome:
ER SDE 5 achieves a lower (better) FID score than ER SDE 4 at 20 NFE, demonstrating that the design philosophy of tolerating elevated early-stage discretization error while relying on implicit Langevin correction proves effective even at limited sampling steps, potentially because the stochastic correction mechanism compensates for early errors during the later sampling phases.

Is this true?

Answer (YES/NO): NO